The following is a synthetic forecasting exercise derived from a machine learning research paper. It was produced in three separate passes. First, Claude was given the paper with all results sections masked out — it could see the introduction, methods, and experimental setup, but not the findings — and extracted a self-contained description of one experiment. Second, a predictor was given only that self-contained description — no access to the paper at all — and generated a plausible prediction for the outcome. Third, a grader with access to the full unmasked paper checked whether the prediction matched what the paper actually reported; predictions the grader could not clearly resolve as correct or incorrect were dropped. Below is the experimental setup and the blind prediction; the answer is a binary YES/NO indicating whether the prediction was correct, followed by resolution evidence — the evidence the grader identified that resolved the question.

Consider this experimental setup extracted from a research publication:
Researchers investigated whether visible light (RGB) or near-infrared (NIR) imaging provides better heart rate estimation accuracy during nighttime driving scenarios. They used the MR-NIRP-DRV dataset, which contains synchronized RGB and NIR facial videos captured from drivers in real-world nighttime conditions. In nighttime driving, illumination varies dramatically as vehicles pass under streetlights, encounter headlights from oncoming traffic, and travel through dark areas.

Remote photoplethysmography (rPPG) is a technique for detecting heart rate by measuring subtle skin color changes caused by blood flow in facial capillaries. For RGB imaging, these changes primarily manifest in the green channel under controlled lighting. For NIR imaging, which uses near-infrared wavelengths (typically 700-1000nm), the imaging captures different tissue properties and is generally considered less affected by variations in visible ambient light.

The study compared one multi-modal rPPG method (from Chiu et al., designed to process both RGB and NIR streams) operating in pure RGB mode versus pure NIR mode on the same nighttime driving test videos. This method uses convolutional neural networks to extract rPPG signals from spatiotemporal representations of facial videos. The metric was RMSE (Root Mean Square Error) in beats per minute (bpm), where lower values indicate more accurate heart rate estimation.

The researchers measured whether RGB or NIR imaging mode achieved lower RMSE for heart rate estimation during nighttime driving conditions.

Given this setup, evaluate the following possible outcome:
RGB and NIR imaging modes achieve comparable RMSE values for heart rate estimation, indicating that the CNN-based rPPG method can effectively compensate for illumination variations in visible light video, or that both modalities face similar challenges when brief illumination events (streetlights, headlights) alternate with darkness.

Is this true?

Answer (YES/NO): YES